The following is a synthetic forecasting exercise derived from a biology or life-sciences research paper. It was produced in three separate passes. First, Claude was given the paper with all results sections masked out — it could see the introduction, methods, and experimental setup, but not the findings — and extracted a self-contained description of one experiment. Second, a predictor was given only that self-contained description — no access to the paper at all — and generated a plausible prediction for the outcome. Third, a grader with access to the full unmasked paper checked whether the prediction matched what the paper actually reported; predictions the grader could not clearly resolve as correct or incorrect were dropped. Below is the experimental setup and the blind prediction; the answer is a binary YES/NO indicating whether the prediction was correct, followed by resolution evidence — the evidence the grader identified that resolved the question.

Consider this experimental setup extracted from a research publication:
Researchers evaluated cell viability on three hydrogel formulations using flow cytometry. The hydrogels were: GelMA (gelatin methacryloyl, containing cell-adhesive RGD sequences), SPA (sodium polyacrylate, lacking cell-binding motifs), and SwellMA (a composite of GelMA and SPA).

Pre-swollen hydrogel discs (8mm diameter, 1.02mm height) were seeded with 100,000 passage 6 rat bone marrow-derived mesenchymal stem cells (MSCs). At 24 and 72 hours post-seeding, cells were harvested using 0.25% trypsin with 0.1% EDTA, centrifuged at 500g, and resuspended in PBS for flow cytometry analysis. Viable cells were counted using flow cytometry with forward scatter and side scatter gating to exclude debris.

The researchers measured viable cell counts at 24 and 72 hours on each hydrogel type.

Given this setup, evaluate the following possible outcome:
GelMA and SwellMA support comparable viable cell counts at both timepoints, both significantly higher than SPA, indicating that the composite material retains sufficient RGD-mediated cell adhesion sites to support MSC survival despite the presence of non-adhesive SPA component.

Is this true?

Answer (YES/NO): YES